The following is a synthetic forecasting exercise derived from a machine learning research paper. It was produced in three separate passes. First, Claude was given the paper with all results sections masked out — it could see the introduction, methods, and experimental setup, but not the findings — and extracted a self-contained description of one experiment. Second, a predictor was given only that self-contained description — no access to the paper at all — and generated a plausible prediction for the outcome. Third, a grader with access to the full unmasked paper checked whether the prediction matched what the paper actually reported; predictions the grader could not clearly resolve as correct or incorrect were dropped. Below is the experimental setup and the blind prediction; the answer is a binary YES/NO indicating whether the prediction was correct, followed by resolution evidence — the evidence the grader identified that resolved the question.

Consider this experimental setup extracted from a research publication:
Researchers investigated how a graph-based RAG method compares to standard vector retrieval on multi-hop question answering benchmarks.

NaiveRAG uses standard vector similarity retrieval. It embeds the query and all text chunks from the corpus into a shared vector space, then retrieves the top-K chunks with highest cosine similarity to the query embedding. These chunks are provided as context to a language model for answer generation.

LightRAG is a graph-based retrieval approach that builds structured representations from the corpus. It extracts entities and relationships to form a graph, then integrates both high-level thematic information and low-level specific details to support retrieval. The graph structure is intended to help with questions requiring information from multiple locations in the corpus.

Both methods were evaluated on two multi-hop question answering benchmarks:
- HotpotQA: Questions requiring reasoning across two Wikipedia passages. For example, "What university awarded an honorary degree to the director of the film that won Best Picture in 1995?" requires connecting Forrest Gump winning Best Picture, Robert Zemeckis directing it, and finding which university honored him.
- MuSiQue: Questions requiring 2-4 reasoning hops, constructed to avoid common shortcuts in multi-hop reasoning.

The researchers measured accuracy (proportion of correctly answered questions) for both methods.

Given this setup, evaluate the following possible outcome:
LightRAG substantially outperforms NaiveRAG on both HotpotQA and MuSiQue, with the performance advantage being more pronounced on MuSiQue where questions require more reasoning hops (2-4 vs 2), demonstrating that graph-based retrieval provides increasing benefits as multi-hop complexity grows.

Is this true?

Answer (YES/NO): NO